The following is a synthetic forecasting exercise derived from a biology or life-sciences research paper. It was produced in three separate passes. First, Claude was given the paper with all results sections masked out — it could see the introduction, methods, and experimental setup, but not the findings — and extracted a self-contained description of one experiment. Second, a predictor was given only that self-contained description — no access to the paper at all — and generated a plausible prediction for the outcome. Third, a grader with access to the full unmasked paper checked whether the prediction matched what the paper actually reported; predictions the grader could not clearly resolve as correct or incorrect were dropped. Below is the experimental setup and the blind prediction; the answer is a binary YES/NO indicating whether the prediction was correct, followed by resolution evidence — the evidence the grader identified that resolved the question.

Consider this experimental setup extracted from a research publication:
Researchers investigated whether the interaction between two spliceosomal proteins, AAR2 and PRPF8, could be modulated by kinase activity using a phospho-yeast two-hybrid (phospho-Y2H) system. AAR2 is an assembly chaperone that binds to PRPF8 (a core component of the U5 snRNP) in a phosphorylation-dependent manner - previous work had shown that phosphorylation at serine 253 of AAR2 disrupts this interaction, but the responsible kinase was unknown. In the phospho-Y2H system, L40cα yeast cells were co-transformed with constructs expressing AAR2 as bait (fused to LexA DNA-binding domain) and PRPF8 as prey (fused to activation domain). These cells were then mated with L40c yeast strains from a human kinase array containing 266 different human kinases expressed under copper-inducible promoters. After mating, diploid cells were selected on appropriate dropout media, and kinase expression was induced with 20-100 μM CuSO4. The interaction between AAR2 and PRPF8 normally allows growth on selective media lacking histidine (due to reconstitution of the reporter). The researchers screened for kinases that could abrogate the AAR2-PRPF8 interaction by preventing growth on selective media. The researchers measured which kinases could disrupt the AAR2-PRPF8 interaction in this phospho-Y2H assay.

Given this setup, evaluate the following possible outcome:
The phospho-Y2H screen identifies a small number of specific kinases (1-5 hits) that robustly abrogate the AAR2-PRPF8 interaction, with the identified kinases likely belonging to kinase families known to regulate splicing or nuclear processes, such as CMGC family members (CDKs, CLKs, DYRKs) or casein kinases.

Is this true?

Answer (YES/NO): NO